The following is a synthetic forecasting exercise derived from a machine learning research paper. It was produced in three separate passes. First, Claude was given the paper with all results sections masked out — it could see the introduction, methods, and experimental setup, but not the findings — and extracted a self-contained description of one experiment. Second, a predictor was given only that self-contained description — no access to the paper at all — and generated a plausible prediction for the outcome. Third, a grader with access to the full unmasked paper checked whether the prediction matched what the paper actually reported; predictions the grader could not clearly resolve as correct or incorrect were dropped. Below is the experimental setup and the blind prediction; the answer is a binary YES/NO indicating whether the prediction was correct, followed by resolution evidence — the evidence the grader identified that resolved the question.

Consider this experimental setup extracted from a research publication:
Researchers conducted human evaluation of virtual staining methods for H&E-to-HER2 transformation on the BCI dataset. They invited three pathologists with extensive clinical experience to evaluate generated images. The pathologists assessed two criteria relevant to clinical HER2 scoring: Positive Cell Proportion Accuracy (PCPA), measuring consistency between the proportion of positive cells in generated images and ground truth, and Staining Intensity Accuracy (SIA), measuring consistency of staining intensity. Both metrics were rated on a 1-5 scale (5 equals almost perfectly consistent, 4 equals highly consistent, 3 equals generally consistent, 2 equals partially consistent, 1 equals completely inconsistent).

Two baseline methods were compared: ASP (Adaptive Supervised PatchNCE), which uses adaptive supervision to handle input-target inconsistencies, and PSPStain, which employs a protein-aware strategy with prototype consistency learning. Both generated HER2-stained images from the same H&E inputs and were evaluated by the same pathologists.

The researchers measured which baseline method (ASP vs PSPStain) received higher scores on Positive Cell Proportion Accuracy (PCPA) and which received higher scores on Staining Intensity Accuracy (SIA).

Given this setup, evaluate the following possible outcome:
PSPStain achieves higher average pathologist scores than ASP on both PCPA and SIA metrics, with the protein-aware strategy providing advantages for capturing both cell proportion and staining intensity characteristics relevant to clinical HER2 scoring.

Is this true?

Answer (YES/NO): NO